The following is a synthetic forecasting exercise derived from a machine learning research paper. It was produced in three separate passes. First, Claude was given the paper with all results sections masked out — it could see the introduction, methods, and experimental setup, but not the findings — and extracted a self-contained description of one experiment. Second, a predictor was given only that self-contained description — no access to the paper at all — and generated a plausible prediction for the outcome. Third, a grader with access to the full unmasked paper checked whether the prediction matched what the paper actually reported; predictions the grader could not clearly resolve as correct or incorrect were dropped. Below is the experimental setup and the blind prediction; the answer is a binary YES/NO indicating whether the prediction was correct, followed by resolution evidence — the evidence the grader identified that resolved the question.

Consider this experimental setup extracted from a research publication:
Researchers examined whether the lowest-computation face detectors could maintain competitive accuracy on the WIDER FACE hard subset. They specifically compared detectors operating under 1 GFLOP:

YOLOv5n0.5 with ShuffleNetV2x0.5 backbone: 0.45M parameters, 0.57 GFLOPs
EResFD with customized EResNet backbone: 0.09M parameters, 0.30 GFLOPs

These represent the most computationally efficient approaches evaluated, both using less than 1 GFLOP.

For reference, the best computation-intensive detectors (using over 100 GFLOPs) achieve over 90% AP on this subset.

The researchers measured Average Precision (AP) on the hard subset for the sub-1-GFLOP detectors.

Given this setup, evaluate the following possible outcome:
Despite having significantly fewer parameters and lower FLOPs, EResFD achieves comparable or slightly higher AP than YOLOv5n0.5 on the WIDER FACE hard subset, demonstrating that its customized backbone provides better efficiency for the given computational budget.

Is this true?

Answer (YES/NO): NO